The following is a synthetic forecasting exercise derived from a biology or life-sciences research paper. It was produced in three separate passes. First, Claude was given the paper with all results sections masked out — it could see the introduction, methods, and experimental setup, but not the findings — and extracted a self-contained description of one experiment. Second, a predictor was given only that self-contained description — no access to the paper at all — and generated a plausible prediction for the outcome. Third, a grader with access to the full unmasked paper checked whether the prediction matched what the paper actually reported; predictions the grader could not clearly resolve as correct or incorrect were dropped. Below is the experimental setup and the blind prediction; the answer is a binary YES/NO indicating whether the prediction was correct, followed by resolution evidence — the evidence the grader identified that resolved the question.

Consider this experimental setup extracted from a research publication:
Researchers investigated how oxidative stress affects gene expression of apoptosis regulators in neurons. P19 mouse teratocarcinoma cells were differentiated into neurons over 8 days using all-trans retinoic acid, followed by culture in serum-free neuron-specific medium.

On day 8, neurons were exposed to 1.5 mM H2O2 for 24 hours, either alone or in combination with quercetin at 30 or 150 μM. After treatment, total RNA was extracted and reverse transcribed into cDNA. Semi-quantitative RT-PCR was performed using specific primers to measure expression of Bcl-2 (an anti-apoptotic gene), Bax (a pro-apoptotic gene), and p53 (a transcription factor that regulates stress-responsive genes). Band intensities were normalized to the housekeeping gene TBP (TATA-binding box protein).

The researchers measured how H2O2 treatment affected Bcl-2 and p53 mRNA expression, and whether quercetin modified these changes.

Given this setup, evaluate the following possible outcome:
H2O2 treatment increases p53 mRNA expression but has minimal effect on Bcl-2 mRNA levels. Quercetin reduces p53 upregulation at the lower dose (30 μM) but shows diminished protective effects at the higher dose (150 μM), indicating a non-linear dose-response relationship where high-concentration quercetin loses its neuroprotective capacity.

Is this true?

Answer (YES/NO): NO